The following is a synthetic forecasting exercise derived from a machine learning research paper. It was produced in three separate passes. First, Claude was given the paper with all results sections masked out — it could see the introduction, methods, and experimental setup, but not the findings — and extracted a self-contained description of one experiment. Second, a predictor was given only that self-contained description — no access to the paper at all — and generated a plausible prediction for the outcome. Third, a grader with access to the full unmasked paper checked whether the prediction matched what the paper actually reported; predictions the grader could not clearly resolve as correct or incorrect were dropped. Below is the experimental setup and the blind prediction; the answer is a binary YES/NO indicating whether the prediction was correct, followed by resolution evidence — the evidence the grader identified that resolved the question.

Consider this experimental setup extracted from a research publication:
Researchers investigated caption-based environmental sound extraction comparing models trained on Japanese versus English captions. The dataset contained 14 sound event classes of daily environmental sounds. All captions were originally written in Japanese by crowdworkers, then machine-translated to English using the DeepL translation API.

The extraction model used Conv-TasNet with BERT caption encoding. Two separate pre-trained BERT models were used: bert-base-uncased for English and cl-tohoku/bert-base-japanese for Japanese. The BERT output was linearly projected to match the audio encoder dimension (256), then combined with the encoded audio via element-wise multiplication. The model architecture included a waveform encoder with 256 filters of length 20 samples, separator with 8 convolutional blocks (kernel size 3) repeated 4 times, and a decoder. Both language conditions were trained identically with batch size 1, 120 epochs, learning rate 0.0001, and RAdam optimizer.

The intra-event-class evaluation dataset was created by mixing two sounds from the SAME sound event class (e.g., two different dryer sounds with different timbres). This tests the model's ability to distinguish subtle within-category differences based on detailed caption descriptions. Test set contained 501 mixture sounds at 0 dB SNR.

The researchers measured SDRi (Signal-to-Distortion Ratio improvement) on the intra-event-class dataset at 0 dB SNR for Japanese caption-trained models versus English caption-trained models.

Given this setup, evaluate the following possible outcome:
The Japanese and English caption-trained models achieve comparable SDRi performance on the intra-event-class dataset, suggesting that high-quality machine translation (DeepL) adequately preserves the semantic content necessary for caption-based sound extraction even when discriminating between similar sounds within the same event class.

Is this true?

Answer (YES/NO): YES